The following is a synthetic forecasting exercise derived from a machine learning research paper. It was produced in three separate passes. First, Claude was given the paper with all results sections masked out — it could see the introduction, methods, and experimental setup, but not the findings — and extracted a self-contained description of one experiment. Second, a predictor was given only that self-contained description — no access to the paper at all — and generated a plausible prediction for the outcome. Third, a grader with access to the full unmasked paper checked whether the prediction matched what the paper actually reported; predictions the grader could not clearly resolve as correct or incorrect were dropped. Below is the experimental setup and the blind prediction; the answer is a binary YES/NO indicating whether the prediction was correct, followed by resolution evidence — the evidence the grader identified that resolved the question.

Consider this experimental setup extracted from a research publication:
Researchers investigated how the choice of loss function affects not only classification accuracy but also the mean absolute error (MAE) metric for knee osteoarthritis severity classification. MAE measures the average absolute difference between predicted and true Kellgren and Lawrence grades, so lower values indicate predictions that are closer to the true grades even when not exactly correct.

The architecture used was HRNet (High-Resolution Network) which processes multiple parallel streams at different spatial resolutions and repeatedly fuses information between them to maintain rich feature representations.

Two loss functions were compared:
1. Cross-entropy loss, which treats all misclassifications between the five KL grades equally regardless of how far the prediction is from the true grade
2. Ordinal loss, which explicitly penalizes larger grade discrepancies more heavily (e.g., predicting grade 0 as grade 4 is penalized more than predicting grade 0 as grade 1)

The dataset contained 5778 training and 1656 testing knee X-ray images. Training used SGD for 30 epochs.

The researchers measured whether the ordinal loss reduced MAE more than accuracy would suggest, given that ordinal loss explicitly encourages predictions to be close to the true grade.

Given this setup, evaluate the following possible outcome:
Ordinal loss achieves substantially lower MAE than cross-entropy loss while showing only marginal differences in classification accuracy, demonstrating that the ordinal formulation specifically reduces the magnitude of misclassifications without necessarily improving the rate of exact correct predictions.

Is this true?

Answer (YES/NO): NO